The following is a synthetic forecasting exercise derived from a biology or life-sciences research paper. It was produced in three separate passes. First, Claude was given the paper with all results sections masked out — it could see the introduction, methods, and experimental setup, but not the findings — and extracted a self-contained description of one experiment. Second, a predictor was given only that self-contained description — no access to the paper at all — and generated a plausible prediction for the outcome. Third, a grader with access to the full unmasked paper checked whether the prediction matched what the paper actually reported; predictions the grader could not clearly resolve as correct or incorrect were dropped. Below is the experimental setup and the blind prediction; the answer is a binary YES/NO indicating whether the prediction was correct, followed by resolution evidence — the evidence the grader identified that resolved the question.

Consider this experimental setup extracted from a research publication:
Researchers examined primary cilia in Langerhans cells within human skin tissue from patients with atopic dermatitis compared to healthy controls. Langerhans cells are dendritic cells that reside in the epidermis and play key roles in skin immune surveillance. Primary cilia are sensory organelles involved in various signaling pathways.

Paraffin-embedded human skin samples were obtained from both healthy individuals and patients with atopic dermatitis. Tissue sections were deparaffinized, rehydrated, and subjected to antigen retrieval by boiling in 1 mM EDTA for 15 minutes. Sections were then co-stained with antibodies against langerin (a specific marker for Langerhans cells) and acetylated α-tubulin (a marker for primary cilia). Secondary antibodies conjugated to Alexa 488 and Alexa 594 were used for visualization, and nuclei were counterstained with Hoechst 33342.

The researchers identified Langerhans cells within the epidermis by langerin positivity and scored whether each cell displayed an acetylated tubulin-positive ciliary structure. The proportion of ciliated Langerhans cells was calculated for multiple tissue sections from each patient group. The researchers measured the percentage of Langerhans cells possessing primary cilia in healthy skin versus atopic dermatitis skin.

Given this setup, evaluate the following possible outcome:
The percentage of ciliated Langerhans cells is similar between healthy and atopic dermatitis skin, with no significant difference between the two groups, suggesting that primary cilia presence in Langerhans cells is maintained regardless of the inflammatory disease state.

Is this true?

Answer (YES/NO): NO